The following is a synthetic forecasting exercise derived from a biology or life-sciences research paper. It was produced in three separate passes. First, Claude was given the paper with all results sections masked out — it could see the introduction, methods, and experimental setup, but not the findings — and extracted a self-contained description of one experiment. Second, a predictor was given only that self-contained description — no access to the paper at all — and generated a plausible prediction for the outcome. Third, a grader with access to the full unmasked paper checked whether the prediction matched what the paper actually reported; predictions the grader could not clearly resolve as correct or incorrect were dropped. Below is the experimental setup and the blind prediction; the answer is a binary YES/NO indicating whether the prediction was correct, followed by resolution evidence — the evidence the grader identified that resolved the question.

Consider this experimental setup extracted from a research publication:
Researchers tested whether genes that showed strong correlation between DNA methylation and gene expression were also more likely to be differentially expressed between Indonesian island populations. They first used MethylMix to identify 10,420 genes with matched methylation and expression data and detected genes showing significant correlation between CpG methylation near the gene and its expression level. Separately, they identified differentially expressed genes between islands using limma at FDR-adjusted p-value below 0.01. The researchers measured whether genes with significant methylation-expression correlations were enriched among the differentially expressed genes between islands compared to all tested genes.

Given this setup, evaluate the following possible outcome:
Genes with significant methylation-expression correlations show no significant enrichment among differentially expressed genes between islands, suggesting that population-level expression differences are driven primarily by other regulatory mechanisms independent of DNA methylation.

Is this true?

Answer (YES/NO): NO